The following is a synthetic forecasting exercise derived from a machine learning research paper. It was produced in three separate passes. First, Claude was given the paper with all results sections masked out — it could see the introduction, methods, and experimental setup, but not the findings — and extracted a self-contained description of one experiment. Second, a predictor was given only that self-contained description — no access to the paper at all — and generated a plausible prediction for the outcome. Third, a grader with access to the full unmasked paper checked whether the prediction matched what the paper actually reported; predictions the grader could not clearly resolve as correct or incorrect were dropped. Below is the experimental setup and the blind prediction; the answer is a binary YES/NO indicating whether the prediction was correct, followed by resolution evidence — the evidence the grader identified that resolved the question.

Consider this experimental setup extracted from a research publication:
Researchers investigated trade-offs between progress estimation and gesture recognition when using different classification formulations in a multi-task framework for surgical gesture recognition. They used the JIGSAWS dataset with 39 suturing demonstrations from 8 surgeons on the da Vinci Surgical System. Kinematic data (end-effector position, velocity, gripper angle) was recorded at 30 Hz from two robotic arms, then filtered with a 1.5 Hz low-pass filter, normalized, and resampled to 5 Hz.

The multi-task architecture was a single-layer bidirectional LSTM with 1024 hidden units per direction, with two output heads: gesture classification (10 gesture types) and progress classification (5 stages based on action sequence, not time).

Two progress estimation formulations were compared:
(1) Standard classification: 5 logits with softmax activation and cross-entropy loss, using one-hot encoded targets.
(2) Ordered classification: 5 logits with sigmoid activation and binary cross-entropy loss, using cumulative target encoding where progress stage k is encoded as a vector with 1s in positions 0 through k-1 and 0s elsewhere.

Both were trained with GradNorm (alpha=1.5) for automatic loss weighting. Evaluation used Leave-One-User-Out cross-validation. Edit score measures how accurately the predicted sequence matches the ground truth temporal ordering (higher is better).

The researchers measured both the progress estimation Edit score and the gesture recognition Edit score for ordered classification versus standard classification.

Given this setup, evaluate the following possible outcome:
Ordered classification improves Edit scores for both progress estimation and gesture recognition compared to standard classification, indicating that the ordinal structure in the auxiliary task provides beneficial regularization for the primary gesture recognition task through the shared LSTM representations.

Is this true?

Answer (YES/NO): NO